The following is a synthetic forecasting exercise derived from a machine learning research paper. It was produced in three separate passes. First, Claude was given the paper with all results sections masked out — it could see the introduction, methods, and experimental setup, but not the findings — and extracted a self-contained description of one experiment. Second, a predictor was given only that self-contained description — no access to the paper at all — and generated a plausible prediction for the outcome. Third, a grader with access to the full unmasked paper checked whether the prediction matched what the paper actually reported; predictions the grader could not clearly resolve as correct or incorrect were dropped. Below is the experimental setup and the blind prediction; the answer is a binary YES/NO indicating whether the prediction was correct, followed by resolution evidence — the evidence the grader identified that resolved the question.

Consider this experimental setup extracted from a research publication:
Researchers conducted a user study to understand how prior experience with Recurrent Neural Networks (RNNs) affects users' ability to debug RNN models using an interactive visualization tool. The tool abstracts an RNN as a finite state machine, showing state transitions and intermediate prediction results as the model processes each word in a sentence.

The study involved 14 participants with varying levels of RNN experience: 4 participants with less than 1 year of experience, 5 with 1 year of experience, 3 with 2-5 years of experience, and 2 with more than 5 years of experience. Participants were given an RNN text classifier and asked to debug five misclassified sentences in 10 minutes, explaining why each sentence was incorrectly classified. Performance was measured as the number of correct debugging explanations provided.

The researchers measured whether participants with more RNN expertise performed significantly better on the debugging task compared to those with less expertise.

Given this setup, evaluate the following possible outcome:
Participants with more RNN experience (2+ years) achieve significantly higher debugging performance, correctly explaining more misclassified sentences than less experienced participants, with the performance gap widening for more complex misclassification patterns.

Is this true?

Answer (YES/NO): NO